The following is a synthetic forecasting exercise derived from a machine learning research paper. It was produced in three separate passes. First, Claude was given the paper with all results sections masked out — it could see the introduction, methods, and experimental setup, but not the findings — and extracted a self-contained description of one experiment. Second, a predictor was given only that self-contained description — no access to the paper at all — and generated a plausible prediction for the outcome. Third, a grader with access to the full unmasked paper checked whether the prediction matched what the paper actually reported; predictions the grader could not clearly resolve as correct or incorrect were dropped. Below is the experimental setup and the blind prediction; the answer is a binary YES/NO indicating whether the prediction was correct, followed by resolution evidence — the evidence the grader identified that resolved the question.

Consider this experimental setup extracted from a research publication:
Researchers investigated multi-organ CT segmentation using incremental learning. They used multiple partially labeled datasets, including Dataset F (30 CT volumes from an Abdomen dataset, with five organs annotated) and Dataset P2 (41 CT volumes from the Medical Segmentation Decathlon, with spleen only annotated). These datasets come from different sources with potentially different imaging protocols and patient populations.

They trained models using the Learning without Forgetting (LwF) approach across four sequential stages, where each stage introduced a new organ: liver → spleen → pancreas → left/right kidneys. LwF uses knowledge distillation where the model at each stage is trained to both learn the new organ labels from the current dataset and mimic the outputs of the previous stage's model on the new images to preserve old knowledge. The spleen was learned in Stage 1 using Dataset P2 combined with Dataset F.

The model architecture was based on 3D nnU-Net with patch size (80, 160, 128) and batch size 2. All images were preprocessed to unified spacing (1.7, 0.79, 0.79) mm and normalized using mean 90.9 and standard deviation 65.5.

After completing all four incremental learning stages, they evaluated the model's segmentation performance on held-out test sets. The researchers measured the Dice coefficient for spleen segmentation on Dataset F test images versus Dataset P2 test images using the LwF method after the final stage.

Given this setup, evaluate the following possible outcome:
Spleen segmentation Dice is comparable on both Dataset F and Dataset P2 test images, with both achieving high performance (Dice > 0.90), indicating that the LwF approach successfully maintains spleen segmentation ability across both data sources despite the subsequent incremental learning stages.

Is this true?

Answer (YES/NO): YES